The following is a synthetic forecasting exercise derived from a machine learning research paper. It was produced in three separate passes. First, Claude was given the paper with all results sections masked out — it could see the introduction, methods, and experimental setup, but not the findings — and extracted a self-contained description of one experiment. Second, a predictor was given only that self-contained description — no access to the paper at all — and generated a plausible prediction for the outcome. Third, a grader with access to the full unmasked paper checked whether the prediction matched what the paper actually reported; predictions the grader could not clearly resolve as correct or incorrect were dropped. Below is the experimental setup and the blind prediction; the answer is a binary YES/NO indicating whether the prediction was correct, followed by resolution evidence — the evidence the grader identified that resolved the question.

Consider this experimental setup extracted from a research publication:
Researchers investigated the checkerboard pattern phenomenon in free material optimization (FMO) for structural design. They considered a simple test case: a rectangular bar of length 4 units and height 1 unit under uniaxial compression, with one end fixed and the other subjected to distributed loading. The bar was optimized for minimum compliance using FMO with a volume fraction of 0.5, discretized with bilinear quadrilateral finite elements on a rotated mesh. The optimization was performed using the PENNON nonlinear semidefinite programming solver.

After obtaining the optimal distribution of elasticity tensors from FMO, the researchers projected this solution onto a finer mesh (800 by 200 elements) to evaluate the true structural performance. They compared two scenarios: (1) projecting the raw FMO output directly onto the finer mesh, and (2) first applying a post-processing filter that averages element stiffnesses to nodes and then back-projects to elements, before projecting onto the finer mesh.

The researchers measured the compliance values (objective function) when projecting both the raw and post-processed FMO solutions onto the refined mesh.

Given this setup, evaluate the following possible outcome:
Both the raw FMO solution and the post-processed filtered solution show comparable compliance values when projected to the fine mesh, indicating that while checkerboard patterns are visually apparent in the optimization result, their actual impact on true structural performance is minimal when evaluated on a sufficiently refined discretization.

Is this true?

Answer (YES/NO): NO